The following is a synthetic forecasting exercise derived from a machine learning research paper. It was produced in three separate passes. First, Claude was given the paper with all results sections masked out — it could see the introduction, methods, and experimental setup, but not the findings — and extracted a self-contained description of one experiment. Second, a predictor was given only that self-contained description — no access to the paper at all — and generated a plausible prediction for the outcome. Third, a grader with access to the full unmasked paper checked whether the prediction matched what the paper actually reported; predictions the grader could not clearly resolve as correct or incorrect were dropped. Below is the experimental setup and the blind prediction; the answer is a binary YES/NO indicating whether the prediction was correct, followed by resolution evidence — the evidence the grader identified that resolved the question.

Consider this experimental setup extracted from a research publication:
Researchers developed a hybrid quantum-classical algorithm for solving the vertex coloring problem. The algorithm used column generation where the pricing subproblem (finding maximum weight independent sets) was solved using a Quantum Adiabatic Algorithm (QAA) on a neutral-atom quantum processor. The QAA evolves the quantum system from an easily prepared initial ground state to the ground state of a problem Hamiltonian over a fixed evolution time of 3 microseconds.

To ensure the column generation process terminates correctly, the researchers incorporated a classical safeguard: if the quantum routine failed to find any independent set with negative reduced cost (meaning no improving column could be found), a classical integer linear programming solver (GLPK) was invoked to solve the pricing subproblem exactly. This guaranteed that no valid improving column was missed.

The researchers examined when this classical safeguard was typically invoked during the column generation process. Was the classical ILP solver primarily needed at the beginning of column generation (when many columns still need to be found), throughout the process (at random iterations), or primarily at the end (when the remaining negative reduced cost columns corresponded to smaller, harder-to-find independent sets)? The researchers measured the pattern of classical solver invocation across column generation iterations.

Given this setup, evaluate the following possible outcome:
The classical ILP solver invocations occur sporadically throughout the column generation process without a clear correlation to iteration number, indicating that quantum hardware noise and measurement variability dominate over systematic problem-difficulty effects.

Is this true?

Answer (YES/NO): NO